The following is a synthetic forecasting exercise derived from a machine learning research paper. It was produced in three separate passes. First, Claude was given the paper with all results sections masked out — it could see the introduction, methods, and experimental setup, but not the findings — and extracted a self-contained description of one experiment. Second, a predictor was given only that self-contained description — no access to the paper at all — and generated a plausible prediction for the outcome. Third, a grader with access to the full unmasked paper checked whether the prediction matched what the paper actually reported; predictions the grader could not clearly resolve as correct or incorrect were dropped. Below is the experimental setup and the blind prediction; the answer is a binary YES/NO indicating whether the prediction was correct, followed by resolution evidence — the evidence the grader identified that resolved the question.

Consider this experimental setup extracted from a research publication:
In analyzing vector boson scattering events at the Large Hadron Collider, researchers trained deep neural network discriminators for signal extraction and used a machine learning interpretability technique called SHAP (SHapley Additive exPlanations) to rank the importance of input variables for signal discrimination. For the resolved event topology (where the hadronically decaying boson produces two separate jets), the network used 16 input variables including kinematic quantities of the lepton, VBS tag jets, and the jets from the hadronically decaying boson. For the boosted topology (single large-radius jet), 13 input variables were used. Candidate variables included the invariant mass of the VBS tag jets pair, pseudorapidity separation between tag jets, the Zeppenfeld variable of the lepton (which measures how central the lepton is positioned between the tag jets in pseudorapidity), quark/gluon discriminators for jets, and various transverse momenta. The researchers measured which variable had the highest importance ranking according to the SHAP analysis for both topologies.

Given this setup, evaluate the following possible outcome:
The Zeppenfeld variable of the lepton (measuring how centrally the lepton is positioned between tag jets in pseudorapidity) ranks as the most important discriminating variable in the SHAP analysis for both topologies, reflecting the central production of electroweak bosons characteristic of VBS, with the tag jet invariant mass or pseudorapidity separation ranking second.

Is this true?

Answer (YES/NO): NO